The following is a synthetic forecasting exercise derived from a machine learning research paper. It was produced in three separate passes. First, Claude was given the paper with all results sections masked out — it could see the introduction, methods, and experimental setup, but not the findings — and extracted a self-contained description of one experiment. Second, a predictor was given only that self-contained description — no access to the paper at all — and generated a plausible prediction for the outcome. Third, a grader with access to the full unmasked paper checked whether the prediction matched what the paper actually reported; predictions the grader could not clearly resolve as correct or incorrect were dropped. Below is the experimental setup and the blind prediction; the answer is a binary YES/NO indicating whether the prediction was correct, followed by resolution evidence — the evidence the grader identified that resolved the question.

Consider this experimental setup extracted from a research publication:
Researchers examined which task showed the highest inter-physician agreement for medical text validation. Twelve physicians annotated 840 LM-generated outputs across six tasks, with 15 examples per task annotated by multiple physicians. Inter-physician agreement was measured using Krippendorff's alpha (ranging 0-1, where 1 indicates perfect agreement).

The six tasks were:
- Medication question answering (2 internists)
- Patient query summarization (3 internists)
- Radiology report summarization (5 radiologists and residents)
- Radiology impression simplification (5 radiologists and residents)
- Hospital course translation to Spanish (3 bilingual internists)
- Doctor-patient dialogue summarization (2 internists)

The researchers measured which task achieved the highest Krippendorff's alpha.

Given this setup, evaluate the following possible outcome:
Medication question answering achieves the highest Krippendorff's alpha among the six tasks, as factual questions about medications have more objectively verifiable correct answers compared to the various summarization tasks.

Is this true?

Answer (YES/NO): NO